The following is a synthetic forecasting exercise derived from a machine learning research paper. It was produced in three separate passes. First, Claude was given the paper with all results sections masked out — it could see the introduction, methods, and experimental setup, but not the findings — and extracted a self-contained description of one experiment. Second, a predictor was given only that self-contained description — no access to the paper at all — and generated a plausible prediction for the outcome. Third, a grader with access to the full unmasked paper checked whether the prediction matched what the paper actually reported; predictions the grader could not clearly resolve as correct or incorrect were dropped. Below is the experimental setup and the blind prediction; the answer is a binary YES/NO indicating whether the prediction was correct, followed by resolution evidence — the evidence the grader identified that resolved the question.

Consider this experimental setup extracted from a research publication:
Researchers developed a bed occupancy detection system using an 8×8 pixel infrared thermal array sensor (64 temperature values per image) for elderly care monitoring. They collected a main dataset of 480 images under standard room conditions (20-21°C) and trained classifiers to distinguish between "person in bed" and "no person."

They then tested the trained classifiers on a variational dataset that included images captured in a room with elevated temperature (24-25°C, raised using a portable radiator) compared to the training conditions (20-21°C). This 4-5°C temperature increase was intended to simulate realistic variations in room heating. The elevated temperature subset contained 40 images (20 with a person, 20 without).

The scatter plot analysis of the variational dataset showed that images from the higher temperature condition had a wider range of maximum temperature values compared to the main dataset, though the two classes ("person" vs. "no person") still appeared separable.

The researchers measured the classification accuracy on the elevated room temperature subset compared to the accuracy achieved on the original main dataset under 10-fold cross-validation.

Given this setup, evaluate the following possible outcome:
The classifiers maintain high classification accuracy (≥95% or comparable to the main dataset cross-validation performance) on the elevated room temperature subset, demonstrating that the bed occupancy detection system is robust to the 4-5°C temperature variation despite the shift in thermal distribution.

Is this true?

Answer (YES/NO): NO